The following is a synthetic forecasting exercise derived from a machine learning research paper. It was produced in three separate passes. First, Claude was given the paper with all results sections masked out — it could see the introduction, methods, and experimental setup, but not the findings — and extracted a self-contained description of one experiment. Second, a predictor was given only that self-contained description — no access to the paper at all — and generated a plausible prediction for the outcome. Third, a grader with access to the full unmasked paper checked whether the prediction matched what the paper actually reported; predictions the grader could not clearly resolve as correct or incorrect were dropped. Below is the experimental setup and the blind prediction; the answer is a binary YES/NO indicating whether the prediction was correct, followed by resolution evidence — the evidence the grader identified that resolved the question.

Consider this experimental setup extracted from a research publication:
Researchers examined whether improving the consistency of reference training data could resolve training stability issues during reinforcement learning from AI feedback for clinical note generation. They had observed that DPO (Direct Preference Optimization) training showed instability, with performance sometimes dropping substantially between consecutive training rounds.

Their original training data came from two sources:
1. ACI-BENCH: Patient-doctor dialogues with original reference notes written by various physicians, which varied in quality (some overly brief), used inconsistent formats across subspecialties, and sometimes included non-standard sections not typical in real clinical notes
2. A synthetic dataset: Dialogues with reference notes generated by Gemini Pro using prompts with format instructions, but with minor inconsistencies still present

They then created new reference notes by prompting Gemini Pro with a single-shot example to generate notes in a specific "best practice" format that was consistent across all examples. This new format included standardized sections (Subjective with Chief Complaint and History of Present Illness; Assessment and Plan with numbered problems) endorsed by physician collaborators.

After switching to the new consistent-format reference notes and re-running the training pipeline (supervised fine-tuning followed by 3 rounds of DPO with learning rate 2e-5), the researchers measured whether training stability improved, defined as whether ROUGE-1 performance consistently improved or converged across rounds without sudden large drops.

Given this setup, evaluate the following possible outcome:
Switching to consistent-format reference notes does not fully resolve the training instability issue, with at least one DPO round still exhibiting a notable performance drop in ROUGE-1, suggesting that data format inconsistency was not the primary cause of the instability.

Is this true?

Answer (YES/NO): YES